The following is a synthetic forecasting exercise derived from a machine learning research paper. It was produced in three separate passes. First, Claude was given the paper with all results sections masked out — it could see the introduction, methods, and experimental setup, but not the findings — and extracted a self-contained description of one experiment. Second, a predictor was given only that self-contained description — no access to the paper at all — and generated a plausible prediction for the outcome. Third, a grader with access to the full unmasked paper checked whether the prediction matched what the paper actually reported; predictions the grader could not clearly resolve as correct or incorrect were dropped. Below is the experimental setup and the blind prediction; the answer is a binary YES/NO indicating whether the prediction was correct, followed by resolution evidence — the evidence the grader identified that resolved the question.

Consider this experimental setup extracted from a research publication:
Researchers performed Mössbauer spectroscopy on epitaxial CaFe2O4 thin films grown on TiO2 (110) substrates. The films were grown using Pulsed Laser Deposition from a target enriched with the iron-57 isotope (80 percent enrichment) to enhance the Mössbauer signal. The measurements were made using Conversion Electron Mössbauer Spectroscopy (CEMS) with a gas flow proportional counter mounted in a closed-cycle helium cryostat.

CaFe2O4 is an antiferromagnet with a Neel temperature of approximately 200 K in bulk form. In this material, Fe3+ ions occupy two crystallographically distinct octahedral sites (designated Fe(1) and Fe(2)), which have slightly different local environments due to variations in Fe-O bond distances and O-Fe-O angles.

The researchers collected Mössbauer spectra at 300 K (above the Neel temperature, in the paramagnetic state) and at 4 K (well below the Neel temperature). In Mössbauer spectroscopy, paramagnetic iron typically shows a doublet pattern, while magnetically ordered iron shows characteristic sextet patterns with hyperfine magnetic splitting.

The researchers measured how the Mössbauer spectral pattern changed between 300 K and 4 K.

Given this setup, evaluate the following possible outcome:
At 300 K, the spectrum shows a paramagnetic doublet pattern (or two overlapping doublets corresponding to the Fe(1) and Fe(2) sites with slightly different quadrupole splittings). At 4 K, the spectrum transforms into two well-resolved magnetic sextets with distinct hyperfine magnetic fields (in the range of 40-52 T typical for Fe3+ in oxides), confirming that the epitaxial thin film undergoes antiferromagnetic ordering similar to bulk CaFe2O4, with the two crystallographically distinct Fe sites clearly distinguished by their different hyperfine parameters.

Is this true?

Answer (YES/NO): NO